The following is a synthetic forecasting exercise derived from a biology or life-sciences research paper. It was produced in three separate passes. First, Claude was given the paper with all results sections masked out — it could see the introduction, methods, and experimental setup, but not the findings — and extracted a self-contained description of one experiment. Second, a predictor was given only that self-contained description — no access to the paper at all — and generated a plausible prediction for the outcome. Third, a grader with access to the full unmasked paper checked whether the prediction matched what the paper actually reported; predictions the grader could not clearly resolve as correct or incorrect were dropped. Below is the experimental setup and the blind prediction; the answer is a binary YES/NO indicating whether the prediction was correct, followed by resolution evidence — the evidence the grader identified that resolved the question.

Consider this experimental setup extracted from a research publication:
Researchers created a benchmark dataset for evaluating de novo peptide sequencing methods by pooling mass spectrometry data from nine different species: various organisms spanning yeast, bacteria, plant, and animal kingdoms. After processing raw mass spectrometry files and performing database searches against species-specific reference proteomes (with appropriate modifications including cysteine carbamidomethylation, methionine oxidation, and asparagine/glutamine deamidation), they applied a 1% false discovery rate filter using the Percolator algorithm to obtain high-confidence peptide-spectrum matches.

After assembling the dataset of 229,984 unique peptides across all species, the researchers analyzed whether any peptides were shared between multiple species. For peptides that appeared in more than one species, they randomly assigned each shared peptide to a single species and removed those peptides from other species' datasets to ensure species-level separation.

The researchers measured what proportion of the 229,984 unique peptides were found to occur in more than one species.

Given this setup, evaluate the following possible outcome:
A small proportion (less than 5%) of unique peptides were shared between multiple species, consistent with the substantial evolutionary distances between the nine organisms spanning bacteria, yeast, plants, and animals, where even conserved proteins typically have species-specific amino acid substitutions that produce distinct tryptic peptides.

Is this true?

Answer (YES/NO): YES